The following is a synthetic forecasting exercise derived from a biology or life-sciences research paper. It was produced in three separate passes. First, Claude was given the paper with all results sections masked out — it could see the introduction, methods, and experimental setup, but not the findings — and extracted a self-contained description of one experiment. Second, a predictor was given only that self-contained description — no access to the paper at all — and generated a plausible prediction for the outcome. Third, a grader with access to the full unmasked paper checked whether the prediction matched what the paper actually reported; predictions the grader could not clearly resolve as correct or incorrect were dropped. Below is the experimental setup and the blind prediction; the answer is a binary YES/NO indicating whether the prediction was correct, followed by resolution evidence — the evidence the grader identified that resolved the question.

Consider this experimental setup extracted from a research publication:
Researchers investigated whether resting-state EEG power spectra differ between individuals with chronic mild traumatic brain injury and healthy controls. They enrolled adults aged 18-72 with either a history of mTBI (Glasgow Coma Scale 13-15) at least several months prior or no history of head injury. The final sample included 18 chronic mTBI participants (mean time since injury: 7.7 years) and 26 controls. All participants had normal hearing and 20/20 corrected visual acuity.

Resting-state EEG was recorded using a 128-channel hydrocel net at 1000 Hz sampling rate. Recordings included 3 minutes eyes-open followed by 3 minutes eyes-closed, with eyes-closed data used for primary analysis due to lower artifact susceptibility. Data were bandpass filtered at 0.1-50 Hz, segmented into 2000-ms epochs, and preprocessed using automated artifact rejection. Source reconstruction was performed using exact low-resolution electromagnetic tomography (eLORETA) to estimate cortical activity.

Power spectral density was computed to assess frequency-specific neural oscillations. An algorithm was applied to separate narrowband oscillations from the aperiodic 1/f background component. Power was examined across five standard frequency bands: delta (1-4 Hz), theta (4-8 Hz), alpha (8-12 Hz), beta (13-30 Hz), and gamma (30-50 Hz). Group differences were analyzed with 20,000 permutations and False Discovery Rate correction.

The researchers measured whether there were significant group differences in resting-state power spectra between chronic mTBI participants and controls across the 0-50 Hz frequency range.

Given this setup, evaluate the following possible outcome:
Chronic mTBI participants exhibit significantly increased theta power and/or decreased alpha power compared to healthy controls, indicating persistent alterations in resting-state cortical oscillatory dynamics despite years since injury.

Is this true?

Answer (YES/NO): NO